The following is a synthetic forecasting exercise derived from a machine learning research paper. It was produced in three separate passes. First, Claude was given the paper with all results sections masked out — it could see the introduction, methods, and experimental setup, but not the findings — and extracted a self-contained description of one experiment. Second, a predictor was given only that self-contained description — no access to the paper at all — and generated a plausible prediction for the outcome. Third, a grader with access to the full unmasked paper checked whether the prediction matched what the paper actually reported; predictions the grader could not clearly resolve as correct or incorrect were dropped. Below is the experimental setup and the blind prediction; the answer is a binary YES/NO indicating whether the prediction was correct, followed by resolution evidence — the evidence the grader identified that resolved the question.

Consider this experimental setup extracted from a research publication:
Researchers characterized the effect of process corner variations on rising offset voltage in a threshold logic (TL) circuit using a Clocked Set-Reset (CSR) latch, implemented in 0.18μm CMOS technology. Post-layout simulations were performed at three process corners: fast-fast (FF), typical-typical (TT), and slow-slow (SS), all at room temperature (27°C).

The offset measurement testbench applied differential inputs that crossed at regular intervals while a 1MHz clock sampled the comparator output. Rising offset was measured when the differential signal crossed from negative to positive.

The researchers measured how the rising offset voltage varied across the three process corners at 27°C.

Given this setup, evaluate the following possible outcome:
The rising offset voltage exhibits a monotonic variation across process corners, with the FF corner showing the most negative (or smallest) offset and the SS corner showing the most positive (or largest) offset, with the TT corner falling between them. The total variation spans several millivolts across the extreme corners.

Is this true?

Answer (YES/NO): NO